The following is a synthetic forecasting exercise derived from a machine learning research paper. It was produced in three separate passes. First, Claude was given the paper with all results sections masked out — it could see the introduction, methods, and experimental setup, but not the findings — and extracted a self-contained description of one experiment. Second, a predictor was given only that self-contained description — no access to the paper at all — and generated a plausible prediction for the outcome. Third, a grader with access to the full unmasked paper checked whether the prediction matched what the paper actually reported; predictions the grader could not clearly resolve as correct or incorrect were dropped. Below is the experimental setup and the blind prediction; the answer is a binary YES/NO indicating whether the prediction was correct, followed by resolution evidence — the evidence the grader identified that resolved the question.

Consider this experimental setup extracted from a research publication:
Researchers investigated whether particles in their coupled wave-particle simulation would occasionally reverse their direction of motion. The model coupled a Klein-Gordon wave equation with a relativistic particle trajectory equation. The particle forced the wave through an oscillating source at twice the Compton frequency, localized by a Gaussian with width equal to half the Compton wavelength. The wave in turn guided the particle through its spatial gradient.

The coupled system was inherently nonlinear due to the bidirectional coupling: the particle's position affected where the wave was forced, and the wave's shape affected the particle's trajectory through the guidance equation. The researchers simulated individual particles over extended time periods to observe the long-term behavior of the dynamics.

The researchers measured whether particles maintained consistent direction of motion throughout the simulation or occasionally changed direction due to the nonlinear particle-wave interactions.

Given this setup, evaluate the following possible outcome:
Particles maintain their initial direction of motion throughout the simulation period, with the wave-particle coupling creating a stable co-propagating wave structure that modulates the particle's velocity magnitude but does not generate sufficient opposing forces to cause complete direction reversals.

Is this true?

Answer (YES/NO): NO